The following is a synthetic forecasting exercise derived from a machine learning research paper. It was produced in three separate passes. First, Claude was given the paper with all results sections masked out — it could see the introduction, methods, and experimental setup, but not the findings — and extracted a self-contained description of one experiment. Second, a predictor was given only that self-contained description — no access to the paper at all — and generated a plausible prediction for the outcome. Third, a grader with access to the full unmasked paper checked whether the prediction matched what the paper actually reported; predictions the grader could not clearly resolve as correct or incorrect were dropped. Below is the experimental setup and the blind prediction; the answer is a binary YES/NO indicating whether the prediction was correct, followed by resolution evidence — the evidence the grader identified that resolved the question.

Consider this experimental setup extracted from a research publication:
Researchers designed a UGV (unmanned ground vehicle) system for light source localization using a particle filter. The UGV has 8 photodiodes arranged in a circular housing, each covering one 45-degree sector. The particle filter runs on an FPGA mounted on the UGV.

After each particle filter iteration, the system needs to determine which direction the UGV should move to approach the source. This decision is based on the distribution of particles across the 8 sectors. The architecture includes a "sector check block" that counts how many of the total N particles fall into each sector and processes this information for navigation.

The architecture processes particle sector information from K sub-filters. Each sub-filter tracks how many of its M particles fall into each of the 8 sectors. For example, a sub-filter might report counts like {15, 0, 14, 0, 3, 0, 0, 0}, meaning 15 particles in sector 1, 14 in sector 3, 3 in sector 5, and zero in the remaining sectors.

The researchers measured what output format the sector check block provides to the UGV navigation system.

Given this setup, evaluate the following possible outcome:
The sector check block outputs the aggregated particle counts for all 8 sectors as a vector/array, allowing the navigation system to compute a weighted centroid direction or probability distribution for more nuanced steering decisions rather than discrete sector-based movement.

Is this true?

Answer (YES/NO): NO